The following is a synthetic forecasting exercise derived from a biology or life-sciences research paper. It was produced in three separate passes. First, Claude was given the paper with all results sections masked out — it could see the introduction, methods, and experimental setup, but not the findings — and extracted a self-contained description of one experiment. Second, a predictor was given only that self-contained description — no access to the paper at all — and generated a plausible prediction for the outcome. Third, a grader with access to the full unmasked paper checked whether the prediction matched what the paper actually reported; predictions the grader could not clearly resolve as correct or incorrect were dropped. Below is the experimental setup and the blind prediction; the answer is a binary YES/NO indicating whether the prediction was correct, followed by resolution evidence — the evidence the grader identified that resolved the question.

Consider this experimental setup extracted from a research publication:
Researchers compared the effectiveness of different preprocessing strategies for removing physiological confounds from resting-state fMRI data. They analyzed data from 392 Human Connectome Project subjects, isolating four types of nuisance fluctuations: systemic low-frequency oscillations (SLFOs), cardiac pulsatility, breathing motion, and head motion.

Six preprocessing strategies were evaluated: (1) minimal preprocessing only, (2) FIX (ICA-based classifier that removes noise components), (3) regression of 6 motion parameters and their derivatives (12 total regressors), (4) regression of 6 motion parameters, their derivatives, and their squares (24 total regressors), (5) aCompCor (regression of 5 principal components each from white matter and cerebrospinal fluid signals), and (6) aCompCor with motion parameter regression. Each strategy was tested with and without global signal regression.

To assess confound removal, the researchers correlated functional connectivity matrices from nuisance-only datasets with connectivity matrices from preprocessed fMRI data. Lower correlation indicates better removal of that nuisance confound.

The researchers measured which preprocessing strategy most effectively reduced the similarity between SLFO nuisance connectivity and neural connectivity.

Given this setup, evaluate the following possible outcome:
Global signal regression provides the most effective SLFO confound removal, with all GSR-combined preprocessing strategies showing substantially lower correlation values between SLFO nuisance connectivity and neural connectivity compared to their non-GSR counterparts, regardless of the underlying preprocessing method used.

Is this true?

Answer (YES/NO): YES